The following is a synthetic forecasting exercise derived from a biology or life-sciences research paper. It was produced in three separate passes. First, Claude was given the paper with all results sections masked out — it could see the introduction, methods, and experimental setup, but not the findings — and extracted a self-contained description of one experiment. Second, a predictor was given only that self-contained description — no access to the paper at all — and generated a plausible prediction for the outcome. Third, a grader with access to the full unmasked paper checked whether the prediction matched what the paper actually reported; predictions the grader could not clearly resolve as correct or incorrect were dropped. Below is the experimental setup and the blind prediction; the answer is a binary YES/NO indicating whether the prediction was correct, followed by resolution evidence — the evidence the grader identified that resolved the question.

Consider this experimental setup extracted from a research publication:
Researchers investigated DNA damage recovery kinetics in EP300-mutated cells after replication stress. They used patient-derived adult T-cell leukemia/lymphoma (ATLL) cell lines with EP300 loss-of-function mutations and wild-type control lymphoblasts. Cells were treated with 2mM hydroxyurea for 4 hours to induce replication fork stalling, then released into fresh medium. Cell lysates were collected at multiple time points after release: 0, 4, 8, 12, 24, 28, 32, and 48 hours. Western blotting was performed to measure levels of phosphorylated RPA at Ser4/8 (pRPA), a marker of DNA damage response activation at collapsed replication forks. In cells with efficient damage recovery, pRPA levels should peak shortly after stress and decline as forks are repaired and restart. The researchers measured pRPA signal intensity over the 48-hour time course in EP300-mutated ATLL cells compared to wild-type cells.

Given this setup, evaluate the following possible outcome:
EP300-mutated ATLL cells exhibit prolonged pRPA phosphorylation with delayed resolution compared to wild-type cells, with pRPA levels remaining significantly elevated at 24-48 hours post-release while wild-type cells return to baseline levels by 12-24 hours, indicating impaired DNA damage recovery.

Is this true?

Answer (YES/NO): YES